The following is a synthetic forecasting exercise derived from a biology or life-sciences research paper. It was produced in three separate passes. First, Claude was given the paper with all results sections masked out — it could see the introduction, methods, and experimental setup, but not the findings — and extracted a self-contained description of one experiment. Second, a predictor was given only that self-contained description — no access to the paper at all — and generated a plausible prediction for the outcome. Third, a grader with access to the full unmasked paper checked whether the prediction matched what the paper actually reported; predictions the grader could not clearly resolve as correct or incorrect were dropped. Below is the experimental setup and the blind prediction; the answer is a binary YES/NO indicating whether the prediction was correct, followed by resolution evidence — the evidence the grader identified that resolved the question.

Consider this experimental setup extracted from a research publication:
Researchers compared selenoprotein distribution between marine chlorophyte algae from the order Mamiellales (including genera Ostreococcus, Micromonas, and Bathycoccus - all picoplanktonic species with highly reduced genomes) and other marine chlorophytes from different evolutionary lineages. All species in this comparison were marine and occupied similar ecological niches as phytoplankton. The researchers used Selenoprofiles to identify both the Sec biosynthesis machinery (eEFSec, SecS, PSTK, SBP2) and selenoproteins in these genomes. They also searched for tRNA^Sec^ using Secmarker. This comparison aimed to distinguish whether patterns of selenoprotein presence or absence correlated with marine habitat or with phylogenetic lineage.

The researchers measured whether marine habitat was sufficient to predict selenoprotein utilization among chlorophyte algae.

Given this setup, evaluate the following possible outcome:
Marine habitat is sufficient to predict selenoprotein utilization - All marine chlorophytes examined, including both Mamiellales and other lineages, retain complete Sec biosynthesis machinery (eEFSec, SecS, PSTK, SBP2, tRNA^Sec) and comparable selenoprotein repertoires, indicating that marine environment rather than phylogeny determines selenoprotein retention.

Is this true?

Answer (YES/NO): NO